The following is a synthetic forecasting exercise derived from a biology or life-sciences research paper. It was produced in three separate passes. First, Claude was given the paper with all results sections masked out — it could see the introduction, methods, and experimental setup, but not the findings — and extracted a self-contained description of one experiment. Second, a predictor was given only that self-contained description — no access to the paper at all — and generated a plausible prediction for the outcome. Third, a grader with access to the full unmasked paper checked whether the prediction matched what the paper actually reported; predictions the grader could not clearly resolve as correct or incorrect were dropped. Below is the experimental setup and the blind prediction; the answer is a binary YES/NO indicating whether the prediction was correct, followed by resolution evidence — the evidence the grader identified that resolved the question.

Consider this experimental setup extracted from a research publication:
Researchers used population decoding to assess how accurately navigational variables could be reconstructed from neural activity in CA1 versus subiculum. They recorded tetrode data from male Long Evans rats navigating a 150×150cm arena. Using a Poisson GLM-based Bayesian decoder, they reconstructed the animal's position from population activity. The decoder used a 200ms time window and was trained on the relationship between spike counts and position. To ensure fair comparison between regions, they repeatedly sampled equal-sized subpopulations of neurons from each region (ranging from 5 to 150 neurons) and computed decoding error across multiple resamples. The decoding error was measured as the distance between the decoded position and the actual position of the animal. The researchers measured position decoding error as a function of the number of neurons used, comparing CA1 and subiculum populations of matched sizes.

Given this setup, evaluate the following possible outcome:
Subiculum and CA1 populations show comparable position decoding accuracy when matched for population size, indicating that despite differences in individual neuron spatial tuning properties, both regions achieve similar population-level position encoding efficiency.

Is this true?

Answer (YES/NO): NO